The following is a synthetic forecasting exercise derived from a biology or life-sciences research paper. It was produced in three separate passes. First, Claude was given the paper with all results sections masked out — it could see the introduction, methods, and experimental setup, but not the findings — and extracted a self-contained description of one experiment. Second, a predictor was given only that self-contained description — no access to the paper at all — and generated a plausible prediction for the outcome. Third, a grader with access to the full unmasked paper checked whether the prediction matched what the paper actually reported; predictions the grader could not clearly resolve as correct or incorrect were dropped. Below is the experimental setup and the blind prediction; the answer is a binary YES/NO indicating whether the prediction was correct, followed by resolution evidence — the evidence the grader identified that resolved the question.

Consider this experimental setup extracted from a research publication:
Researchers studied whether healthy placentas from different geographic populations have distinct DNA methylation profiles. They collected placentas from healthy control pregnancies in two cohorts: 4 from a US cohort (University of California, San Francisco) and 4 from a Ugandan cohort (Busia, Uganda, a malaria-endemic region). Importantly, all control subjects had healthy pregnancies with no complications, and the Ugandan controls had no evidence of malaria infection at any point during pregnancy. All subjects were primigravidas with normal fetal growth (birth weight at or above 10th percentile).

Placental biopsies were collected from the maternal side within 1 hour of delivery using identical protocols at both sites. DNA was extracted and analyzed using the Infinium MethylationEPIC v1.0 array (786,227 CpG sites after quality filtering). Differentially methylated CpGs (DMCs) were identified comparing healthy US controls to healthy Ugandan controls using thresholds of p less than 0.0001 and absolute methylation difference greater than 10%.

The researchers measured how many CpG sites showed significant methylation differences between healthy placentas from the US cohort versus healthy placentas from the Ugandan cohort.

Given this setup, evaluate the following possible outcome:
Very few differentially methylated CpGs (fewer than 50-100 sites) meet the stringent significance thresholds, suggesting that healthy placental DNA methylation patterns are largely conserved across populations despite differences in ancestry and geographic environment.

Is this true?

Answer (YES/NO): NO